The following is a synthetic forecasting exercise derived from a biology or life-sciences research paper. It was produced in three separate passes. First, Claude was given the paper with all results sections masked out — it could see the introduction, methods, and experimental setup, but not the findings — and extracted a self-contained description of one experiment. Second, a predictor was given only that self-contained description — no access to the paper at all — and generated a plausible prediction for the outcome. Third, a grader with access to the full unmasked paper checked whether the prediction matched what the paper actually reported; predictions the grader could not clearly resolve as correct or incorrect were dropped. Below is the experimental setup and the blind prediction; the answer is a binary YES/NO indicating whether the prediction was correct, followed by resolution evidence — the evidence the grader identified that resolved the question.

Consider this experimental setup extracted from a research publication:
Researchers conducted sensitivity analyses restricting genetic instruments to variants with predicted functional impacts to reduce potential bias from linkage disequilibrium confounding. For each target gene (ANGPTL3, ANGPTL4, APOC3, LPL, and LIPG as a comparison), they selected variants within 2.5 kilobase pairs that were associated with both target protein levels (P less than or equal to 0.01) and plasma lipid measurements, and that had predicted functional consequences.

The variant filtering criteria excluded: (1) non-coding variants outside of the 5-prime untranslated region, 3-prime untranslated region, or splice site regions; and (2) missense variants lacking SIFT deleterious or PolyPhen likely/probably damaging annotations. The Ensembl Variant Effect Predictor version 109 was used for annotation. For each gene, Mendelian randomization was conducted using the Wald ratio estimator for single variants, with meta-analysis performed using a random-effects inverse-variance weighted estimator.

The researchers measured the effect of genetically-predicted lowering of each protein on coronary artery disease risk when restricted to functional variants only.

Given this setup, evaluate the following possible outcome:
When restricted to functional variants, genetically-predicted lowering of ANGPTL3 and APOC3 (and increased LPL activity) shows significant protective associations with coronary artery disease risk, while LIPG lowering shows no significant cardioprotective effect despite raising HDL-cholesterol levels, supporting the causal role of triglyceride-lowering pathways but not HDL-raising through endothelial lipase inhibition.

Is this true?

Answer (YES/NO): NO